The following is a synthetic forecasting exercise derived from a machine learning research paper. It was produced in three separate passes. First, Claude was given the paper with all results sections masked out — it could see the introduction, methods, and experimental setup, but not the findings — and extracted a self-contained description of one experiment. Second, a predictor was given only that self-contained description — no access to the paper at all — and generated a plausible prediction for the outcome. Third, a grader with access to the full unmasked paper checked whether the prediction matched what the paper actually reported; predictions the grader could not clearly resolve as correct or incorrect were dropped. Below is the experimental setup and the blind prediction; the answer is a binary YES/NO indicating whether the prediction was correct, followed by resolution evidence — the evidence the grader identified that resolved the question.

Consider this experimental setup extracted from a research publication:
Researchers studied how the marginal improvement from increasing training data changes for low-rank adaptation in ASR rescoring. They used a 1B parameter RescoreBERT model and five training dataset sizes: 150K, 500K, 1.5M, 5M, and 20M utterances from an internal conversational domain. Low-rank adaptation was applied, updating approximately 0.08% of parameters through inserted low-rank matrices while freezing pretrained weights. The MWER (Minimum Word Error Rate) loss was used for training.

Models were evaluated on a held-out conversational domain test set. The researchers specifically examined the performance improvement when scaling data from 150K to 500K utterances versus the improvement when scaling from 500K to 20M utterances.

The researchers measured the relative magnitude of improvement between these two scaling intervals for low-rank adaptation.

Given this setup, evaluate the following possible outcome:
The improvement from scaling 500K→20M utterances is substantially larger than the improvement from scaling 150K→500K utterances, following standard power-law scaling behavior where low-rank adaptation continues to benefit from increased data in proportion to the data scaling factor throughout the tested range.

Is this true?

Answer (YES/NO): NO